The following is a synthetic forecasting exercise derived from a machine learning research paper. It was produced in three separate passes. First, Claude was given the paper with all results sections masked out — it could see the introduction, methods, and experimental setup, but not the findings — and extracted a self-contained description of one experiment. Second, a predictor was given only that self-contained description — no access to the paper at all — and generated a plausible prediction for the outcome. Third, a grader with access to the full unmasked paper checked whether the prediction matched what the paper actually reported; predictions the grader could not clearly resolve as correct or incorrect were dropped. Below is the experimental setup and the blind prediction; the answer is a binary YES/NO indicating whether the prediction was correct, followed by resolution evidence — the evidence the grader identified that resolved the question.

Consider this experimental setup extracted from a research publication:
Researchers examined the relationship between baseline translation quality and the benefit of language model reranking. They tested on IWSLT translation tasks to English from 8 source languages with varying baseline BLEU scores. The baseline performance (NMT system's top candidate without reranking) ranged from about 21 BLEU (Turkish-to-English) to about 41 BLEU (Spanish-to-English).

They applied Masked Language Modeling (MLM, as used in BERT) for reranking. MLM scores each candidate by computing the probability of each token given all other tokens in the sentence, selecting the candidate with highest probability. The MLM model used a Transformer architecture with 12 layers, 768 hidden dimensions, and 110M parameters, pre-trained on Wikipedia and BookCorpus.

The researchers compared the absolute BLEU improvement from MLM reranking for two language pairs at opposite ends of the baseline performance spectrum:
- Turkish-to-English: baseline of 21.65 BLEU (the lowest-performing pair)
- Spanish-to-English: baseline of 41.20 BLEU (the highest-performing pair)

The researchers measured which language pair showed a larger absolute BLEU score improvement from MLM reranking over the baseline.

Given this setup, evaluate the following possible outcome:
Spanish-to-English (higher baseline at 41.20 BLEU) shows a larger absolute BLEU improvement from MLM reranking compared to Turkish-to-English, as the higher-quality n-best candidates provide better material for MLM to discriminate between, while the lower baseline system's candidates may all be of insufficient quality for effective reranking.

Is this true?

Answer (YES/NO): NO